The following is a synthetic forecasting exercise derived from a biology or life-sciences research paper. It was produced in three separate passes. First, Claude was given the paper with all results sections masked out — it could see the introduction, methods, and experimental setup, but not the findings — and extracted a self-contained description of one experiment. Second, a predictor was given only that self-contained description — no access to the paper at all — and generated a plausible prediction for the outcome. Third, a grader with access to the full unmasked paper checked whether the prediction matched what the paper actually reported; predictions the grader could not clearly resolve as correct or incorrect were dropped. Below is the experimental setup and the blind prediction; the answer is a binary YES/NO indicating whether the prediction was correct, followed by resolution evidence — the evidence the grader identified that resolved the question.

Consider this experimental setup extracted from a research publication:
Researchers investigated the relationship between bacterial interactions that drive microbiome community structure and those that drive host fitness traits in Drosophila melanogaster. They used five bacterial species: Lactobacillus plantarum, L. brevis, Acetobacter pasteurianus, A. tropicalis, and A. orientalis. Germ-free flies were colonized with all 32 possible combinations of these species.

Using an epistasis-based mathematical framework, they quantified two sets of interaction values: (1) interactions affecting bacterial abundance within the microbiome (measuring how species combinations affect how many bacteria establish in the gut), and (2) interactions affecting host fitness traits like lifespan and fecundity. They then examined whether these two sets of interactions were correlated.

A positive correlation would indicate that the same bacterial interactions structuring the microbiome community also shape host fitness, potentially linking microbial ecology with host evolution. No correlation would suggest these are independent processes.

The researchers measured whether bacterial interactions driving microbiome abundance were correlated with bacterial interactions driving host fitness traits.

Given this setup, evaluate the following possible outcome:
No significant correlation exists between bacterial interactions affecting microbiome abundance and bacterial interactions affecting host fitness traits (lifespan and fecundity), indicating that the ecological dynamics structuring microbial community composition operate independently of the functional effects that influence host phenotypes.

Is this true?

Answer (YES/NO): NO